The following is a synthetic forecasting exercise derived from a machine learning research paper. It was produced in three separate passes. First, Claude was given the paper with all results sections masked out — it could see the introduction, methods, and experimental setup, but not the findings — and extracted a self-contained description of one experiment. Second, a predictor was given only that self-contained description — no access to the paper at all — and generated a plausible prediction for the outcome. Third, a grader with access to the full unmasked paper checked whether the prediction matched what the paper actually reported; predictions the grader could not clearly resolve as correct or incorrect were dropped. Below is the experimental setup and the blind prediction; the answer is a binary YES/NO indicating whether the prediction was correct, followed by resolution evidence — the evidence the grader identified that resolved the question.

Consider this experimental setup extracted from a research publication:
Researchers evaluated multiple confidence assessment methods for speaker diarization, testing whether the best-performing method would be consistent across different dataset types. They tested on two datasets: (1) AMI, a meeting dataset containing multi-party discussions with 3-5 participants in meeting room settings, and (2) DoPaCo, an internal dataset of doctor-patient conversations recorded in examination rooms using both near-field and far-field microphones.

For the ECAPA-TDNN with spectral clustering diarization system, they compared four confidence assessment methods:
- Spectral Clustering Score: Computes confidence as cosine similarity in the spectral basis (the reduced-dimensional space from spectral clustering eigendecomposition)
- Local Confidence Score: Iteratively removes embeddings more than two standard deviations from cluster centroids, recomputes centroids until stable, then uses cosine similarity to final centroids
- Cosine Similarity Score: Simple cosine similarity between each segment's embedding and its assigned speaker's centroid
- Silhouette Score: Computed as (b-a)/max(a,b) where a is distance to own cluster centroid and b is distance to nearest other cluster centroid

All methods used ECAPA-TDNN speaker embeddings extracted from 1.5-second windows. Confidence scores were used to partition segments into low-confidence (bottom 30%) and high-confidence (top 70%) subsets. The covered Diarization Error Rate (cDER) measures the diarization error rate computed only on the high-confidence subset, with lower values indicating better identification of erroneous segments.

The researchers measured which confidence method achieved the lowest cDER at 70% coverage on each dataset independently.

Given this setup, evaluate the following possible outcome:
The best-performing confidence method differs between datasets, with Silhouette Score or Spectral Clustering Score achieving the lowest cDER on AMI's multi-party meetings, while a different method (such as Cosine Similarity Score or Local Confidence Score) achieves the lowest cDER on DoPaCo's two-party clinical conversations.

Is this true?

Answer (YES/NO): YES